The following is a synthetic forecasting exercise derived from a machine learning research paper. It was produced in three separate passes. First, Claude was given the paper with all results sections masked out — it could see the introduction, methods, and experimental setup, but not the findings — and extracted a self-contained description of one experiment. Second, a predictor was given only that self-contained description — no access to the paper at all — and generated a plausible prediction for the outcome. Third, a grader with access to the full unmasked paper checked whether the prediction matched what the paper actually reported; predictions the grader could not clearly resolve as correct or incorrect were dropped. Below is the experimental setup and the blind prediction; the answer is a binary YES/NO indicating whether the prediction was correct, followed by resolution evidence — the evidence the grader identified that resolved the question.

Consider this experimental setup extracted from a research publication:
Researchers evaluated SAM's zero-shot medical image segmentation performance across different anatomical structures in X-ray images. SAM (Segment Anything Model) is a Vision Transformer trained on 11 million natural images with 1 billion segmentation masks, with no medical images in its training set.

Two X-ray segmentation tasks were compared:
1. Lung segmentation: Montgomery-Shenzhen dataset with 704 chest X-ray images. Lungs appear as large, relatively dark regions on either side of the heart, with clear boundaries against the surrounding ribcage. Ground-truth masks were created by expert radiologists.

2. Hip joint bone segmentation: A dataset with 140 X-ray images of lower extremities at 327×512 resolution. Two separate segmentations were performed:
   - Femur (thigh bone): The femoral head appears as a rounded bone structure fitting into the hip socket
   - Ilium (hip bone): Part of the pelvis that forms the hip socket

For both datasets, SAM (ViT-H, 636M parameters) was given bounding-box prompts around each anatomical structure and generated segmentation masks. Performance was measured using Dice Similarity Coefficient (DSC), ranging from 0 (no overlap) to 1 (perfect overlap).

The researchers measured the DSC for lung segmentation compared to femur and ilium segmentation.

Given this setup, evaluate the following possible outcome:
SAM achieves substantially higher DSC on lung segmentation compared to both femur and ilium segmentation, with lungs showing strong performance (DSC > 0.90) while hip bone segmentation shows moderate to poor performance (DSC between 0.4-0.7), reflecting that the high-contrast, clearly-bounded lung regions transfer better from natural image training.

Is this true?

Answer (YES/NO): NO